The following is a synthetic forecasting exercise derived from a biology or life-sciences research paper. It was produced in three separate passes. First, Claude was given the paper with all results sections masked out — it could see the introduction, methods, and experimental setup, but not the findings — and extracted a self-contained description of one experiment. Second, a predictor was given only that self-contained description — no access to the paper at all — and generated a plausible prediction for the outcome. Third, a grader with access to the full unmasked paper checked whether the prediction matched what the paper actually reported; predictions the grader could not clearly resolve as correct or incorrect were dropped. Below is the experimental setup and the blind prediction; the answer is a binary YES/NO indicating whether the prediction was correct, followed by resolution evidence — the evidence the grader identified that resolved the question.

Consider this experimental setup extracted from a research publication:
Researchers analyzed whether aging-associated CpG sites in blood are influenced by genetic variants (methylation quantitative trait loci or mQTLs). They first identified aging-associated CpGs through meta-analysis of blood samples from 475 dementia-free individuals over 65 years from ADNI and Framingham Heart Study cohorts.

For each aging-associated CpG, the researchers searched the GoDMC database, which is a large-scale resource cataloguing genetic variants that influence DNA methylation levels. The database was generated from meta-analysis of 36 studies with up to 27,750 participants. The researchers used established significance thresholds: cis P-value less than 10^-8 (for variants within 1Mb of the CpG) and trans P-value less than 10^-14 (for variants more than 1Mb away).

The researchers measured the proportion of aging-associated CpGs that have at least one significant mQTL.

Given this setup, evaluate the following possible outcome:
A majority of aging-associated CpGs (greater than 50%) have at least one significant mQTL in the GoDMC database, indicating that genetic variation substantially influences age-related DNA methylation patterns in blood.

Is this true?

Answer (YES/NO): NO